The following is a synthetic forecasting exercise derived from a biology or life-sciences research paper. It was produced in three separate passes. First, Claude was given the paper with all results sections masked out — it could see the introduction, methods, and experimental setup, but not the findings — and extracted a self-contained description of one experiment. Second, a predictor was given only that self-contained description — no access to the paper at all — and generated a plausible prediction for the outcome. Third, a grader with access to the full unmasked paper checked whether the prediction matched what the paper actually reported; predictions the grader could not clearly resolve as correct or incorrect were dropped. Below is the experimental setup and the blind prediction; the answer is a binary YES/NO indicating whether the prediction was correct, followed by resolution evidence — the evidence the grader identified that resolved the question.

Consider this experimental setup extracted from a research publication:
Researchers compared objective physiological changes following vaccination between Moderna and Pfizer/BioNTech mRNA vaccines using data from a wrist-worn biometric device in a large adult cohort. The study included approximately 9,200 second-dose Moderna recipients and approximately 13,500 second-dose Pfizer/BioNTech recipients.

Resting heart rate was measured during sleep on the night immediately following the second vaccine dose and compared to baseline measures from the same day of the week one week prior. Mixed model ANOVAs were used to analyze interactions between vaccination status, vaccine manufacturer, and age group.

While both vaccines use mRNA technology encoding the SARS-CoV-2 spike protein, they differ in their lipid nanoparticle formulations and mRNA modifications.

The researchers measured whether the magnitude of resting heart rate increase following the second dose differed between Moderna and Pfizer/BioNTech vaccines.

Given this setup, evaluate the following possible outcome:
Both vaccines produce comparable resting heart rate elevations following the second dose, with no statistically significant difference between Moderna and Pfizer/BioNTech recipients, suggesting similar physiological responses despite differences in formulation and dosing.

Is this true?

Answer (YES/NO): NO